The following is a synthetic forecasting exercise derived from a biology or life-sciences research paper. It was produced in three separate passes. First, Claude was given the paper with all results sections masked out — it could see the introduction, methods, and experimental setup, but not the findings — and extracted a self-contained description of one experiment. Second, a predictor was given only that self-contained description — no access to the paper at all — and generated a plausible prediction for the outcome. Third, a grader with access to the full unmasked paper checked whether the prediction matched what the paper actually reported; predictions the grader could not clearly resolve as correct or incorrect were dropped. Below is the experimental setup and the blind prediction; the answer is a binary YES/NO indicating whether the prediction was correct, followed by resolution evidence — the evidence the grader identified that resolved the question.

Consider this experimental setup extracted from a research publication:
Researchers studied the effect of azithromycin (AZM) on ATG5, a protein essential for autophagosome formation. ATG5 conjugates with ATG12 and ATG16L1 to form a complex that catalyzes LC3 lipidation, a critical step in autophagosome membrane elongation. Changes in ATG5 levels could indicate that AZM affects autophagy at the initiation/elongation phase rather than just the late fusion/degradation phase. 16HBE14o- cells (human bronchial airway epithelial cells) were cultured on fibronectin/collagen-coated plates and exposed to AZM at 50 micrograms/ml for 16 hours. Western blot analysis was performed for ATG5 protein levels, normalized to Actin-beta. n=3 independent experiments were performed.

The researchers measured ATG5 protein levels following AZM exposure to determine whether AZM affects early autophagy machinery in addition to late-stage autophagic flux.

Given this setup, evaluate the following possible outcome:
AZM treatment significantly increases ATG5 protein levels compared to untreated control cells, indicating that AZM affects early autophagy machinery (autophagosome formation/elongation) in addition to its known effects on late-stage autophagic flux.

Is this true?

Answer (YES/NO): NO